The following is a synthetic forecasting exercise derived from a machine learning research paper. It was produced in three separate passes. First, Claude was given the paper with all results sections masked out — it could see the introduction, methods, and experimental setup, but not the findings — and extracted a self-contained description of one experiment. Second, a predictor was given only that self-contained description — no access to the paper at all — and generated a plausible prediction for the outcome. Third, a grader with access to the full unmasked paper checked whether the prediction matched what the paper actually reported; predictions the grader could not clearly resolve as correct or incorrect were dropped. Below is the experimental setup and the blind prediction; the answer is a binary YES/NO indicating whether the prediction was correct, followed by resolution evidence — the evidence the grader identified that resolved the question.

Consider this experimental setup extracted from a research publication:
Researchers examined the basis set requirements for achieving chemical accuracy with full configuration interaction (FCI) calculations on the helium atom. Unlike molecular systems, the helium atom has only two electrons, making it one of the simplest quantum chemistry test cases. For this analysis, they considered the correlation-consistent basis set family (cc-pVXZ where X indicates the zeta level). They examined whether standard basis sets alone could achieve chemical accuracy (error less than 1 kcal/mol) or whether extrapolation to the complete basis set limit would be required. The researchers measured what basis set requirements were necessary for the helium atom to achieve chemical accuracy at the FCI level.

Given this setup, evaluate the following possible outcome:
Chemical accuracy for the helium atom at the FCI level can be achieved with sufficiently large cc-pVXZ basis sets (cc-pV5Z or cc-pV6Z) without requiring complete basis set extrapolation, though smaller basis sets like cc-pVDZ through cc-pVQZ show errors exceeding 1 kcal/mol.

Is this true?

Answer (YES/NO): NO